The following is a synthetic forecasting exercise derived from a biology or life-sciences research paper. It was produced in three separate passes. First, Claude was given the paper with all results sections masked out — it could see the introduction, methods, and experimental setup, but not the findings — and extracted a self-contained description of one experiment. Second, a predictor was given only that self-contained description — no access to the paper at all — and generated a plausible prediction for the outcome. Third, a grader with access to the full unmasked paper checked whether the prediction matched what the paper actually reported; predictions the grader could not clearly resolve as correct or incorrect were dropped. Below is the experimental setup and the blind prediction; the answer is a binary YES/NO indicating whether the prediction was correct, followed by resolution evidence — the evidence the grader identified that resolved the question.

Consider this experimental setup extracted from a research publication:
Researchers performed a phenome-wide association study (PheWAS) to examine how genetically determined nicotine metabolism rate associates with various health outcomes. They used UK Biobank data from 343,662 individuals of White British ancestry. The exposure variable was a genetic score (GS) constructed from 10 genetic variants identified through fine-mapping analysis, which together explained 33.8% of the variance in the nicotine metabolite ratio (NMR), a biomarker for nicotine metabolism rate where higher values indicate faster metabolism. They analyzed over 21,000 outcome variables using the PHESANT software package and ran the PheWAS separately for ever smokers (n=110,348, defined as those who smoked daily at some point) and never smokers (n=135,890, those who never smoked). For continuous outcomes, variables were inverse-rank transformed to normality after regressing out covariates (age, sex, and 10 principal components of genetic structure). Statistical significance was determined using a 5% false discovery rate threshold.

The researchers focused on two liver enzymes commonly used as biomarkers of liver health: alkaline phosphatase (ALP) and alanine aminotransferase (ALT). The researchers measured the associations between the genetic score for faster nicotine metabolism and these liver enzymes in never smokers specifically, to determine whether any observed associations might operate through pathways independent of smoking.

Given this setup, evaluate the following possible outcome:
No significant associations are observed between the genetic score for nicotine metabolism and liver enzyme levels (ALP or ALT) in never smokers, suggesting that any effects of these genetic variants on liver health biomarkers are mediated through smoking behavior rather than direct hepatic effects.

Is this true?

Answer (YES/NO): NO